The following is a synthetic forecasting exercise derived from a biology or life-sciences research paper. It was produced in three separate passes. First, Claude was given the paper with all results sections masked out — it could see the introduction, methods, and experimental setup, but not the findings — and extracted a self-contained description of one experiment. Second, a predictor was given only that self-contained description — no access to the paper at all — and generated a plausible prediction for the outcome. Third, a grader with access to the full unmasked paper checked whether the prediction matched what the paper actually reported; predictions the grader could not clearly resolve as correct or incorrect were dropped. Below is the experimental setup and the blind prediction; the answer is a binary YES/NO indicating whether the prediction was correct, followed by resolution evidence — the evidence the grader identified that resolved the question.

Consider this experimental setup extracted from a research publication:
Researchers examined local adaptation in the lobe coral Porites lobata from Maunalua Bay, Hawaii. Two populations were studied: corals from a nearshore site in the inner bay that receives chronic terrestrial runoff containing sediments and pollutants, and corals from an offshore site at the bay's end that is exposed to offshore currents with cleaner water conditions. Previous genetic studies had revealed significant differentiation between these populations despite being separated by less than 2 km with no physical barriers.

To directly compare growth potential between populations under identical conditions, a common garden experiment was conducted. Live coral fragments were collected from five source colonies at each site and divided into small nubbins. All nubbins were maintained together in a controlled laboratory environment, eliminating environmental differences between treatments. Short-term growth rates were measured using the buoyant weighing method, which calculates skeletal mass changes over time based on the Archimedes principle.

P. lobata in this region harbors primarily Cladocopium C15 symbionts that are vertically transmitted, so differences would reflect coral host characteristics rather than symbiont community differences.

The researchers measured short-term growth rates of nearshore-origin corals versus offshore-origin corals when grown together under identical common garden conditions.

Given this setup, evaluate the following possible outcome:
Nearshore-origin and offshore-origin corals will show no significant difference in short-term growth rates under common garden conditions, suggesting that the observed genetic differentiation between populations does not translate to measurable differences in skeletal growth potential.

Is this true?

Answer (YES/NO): NO